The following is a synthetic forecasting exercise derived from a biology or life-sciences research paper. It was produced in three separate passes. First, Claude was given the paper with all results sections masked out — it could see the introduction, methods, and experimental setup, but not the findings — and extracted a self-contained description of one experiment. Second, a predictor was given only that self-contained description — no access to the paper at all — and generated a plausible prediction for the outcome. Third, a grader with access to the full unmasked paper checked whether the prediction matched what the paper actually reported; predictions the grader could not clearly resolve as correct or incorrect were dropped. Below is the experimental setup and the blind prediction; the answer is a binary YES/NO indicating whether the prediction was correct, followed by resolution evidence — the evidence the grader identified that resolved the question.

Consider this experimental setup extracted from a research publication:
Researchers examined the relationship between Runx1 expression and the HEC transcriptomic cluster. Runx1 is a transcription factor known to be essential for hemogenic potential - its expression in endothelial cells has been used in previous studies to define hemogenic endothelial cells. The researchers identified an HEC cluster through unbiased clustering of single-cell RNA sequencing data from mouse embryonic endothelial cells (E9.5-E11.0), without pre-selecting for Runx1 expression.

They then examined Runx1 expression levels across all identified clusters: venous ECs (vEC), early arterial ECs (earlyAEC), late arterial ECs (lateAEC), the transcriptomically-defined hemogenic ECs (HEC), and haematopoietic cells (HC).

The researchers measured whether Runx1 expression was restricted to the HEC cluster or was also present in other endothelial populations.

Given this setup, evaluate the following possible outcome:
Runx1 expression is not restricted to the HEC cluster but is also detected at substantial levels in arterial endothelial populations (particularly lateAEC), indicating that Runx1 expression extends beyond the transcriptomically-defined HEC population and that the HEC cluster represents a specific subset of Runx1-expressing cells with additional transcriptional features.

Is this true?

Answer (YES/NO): NO